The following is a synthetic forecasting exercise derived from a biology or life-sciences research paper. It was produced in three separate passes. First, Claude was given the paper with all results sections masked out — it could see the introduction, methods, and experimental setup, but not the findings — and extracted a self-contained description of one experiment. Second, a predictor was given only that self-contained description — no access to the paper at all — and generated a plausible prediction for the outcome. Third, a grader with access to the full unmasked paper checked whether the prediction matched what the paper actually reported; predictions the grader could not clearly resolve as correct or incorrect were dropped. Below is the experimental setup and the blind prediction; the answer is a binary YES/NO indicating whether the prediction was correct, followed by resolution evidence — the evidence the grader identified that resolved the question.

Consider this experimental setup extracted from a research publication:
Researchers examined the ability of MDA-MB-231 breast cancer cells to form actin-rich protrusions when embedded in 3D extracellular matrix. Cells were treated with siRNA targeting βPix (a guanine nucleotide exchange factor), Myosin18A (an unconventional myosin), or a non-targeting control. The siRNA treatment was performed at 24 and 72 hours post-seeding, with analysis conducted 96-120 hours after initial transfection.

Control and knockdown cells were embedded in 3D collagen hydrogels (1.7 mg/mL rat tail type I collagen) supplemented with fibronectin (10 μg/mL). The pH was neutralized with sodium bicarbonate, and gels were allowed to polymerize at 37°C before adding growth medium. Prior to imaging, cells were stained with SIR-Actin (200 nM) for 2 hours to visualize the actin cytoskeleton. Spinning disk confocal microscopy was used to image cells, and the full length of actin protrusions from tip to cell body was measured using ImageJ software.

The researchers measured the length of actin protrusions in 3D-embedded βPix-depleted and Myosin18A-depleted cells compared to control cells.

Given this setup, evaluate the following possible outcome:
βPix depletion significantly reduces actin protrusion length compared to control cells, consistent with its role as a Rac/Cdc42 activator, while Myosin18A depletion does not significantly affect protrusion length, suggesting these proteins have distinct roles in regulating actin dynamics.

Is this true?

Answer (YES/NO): NO